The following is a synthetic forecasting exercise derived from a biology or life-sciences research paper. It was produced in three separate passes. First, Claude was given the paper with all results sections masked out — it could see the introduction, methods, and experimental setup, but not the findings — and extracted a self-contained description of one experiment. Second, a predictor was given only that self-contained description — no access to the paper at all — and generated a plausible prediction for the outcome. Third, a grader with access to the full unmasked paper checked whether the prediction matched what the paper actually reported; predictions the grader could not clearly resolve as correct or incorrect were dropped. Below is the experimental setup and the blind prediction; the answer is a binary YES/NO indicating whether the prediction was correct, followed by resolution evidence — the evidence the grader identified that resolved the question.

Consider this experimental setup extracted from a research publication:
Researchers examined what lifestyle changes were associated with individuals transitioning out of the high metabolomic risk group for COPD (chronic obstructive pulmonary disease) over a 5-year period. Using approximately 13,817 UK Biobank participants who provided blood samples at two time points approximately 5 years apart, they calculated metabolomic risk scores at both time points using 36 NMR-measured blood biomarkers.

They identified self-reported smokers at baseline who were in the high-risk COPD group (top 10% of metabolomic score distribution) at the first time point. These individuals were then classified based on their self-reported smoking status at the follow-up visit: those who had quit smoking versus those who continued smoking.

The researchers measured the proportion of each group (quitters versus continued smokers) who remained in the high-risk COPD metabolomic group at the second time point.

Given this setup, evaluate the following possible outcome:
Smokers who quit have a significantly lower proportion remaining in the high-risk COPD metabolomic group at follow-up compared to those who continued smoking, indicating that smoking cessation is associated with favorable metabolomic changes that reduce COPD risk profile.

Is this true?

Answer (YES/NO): YES